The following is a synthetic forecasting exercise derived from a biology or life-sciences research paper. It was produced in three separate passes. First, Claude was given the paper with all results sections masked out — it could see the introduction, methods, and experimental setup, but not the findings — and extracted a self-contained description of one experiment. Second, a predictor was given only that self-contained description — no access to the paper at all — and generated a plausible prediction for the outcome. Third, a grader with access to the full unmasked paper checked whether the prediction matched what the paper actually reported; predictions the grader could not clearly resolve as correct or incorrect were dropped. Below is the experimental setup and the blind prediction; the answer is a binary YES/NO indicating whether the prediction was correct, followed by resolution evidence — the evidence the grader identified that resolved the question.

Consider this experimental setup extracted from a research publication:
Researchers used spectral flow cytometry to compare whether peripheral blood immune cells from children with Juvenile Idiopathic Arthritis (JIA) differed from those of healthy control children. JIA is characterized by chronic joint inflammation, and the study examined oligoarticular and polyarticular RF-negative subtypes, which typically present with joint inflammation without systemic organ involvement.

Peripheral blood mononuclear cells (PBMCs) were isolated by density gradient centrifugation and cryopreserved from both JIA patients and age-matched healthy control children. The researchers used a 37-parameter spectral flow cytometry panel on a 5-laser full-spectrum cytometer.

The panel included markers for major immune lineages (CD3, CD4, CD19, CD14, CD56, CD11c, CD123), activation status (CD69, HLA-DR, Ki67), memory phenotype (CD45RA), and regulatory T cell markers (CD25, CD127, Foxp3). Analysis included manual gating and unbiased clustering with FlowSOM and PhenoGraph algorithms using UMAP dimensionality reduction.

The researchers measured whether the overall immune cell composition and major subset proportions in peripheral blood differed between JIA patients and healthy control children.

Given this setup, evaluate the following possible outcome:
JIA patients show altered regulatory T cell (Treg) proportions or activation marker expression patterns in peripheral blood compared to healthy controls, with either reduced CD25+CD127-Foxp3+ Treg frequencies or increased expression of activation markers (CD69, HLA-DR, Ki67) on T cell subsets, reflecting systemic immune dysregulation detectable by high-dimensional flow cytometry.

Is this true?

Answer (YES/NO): NO